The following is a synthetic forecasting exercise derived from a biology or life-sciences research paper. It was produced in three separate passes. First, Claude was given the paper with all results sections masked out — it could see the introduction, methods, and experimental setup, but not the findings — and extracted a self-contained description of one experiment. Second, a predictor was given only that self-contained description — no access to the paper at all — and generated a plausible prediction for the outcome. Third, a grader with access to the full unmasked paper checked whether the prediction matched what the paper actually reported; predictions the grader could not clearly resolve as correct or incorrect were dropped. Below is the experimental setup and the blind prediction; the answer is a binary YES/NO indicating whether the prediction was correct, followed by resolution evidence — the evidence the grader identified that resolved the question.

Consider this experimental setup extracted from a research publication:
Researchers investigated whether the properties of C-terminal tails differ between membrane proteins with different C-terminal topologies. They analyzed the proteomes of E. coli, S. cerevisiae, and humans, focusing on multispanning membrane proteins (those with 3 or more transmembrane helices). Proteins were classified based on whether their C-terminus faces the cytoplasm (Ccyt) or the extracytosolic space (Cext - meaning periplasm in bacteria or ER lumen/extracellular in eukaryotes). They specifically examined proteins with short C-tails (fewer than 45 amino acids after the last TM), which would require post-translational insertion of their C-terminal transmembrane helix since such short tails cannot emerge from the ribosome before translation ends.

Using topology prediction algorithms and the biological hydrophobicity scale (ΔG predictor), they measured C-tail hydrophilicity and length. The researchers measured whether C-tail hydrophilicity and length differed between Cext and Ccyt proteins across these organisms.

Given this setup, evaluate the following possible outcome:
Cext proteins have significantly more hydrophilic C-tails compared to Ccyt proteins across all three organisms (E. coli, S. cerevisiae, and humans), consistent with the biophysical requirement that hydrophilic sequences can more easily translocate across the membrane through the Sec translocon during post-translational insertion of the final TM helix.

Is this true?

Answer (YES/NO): NO